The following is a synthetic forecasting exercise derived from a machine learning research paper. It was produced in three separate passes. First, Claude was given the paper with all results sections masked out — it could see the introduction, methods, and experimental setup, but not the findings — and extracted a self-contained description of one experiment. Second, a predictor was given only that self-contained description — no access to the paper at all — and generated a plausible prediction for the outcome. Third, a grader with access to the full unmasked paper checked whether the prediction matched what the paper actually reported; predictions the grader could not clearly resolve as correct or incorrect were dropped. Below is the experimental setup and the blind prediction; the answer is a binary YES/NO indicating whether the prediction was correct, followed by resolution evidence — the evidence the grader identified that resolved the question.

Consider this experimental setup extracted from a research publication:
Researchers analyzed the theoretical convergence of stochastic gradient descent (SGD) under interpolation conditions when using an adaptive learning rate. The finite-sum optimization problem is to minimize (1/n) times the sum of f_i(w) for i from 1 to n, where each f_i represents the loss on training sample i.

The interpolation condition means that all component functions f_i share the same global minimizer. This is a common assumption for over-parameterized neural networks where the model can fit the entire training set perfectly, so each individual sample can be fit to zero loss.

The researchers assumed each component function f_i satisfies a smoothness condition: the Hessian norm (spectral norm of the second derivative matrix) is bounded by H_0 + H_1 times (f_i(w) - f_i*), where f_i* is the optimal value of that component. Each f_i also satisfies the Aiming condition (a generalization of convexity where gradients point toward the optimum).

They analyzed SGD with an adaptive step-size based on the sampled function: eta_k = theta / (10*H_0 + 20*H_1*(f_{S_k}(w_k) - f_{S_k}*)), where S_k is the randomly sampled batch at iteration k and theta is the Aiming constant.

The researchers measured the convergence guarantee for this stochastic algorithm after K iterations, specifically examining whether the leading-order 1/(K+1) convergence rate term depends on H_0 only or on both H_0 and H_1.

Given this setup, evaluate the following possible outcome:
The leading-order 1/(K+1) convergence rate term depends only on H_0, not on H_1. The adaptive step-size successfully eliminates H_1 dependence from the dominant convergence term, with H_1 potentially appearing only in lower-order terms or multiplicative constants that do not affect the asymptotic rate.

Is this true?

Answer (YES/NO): YES